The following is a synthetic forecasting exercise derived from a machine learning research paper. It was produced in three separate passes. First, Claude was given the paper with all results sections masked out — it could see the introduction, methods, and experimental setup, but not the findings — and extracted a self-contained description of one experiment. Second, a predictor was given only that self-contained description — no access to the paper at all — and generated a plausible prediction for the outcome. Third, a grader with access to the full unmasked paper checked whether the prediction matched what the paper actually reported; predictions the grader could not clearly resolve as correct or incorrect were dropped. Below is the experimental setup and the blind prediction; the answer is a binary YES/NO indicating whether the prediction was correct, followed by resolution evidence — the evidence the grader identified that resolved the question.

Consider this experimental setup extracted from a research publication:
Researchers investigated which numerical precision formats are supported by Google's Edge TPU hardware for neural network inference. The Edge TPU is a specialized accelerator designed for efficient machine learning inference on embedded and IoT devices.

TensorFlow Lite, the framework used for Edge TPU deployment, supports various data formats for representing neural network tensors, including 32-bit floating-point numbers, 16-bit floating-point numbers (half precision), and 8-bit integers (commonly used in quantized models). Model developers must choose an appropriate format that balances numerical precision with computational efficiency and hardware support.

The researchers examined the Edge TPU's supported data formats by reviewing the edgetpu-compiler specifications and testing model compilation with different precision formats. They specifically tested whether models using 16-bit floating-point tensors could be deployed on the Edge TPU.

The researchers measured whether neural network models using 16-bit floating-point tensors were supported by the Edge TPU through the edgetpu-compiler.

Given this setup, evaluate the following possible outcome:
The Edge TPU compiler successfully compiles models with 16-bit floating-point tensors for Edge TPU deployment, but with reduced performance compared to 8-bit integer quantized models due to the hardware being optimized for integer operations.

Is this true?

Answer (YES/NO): NO